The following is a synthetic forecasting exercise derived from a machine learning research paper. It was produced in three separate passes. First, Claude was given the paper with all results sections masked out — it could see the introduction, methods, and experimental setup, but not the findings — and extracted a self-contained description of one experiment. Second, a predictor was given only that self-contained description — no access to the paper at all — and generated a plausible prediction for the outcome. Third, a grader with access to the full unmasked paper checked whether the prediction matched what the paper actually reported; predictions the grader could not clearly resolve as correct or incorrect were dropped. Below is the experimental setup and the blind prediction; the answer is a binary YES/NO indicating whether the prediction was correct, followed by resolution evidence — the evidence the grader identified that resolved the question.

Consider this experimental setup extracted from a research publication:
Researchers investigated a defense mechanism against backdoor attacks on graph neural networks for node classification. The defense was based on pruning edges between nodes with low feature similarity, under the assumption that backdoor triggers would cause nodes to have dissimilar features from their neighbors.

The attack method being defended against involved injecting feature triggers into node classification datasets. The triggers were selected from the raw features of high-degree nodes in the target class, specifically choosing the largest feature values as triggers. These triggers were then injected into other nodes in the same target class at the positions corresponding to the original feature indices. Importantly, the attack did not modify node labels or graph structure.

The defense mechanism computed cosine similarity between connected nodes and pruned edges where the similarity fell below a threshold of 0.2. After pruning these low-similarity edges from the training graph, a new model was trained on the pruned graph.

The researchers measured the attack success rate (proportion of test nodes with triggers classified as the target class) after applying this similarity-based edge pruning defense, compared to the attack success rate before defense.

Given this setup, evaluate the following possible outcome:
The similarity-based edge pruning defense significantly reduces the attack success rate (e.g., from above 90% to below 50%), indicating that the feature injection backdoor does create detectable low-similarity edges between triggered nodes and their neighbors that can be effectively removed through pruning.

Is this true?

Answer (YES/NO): NO